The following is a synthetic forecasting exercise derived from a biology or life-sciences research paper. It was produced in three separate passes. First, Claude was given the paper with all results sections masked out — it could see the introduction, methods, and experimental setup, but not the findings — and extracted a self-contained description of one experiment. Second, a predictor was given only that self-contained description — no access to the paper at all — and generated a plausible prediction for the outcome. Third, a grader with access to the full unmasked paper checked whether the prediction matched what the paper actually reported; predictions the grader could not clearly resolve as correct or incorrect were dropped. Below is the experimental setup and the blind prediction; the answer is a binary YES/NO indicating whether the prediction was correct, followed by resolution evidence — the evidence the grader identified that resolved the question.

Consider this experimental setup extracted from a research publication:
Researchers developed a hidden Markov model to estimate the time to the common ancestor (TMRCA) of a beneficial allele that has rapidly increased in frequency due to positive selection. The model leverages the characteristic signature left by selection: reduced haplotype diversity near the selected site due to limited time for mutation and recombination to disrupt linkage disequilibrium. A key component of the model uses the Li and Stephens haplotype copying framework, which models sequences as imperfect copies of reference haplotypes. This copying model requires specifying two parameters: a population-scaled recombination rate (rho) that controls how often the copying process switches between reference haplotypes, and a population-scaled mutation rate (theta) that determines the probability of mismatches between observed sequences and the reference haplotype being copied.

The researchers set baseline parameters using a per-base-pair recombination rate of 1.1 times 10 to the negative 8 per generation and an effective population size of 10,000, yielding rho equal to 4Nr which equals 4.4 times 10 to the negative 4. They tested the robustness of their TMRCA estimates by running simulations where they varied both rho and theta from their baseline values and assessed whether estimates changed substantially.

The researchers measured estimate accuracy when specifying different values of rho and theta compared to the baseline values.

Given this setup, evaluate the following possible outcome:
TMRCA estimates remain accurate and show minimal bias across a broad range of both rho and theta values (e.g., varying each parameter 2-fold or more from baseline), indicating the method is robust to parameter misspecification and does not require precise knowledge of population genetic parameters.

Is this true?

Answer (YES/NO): YES